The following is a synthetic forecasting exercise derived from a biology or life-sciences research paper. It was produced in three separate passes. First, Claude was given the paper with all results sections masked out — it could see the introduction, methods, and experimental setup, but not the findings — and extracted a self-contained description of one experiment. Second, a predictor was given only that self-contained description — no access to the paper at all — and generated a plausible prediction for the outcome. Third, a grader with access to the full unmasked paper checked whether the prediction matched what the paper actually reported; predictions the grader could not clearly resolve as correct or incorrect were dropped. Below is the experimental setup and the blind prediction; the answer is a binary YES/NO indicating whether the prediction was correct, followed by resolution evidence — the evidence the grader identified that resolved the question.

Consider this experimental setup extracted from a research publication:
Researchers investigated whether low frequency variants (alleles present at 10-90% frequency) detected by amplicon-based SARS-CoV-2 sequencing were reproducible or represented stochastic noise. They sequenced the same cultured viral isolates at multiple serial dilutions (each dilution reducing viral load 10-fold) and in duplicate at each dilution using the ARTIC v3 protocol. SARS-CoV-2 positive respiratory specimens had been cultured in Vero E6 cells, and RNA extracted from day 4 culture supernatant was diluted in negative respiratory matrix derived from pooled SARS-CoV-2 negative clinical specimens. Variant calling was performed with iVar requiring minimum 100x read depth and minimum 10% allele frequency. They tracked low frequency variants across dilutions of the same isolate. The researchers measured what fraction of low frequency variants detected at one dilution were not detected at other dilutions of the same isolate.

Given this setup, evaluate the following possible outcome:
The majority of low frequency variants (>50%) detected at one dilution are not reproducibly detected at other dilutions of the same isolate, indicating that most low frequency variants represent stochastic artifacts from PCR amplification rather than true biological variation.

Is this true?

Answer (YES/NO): NO